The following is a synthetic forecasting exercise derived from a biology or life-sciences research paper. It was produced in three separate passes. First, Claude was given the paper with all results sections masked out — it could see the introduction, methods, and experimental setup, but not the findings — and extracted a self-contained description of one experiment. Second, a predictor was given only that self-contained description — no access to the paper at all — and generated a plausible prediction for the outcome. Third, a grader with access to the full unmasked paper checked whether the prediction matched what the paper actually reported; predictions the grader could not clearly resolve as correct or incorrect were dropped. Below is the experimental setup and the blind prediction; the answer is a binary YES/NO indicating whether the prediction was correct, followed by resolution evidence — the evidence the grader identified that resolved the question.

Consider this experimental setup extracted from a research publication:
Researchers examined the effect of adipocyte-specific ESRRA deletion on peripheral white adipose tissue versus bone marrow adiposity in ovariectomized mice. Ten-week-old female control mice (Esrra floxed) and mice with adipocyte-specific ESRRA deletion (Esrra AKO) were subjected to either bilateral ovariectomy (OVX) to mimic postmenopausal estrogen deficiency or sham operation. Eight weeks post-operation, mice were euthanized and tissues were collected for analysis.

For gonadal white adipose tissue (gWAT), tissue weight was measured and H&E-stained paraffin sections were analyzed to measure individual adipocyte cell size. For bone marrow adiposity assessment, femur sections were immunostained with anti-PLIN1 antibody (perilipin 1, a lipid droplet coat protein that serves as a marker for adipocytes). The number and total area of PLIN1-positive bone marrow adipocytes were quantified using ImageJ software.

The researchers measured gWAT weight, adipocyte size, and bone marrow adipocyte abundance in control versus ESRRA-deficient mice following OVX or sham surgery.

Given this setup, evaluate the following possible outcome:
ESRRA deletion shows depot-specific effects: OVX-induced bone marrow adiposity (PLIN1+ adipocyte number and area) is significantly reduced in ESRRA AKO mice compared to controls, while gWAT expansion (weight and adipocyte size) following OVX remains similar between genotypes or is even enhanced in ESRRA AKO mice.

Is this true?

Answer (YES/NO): YES